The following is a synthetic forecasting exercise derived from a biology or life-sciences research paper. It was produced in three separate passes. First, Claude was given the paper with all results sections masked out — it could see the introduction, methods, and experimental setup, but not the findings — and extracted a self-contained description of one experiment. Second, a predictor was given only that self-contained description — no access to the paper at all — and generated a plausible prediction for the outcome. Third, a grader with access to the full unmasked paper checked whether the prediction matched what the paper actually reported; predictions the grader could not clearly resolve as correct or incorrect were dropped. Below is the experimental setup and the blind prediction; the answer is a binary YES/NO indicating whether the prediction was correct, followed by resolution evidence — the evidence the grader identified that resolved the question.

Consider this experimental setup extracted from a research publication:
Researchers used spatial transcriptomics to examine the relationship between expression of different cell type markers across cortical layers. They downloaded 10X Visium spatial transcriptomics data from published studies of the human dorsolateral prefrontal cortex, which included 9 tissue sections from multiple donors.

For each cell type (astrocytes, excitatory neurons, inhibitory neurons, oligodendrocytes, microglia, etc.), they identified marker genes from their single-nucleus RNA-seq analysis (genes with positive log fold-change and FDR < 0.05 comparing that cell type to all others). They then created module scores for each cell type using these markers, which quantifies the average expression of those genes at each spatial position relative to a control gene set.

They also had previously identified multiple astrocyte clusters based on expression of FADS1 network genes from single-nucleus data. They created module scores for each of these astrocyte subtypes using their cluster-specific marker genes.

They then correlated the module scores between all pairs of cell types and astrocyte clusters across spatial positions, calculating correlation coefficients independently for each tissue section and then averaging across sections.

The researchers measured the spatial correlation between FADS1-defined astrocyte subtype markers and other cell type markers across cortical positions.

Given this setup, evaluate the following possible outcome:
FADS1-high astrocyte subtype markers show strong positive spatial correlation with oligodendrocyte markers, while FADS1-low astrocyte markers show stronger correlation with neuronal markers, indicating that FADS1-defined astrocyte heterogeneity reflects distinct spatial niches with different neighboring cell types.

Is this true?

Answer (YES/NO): NO